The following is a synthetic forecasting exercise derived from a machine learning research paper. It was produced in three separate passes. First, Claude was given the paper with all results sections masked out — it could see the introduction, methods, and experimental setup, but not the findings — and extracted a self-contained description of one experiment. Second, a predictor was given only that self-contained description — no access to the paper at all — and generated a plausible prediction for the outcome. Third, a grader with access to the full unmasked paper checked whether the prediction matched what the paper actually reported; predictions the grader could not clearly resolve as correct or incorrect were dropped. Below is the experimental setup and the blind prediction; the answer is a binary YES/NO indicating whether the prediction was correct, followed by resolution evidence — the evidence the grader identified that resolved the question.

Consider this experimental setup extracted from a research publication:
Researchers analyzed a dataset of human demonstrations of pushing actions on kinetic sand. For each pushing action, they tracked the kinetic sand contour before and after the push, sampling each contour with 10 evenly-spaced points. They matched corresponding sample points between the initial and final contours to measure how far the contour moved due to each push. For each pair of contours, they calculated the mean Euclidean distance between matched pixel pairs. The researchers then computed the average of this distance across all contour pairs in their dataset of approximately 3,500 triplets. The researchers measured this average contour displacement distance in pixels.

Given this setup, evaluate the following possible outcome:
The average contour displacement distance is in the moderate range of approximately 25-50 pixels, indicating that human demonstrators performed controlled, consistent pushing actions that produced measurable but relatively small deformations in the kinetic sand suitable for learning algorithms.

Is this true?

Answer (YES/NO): YES